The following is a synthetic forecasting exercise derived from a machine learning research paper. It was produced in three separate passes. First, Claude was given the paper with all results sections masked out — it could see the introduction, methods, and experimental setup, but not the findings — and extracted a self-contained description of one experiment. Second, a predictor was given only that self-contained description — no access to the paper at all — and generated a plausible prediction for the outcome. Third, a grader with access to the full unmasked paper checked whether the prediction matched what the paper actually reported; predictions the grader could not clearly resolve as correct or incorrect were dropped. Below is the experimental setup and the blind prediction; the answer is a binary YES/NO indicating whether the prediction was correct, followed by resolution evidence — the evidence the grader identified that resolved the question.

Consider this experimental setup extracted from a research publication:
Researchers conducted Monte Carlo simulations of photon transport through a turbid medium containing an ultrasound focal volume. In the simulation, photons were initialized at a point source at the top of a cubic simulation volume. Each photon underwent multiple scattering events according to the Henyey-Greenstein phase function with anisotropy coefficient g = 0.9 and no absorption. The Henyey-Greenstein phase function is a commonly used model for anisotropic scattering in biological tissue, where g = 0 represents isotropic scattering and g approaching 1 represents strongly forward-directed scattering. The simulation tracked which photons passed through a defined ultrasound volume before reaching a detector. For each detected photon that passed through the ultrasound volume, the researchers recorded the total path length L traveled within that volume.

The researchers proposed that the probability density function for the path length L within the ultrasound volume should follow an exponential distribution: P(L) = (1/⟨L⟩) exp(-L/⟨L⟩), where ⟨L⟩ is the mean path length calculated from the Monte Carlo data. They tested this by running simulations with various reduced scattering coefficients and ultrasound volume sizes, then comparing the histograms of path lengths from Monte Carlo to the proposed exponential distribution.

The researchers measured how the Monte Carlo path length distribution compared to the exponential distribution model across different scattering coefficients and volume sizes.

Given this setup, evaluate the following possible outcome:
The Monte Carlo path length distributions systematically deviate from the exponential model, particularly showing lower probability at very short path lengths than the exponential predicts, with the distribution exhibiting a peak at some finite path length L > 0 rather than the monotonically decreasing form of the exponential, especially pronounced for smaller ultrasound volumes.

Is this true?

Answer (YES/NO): NO